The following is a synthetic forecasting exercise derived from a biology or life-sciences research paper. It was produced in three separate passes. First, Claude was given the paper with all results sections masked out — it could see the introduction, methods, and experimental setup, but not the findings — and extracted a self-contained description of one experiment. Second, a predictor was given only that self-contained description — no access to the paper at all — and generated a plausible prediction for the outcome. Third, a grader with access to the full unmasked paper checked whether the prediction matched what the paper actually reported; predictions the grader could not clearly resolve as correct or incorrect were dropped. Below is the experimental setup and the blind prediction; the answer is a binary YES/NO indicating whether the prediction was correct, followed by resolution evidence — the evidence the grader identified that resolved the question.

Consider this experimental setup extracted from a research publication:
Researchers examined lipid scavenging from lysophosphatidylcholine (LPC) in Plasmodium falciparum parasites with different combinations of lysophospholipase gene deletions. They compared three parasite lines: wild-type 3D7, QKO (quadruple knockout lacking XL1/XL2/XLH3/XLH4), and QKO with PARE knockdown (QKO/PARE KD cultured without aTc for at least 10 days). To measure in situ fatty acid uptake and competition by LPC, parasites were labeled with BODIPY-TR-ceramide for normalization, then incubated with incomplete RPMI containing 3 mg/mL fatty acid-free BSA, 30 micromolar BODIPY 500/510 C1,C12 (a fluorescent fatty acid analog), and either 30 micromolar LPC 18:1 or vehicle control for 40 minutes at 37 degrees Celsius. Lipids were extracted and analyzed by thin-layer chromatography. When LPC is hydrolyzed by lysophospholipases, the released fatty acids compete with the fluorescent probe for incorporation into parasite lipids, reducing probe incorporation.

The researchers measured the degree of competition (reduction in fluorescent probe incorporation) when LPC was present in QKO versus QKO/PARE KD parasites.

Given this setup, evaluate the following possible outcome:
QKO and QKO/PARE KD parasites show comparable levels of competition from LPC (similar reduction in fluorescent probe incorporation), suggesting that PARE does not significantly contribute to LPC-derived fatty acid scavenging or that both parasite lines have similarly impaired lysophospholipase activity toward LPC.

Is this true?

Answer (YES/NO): NO